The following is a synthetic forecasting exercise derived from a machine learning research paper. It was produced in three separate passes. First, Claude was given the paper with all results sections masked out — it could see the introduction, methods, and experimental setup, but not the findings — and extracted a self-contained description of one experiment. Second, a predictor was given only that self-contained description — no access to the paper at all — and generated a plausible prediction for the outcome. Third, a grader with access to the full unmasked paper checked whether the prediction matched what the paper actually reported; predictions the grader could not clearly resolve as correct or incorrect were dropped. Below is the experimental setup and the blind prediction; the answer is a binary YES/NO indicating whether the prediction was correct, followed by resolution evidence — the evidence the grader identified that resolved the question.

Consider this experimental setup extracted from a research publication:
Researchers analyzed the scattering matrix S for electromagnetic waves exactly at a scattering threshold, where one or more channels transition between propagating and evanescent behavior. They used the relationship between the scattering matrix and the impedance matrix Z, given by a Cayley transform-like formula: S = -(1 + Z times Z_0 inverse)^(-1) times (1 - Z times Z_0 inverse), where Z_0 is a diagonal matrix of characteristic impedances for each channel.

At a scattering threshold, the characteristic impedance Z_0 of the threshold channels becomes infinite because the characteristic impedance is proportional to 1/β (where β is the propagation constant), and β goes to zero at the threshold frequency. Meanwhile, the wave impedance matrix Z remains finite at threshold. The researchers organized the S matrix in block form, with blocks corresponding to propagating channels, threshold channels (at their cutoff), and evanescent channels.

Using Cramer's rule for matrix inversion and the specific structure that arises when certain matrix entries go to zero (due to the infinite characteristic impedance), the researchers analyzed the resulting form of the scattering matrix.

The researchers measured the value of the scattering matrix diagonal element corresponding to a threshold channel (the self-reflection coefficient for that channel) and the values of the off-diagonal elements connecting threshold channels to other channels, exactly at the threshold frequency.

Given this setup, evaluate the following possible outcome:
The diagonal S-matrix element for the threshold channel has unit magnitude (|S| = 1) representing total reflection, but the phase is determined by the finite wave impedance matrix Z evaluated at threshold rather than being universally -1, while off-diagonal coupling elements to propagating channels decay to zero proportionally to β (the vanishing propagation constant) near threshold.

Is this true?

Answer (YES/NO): NO